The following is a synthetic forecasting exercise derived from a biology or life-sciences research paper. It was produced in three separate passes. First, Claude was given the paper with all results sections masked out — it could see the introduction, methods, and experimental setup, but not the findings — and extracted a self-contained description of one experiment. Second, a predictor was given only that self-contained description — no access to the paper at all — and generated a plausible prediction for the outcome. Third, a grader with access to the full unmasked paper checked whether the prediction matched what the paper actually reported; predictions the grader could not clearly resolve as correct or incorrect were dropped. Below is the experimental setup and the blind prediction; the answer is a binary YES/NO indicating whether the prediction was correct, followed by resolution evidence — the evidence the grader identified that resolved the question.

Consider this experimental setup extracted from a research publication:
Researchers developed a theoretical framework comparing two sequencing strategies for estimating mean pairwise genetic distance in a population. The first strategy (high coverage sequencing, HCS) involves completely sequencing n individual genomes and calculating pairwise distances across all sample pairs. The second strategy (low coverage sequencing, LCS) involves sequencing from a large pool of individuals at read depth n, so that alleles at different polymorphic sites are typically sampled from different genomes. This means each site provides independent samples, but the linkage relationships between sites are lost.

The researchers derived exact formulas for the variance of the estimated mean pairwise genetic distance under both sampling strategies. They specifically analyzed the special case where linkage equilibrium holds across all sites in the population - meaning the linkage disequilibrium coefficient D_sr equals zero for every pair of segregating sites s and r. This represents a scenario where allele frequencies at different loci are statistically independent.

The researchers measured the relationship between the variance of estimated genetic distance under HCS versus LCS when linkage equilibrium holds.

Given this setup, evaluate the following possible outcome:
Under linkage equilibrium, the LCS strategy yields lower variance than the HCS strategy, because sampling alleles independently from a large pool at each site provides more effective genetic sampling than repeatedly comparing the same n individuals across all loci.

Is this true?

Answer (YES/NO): NO